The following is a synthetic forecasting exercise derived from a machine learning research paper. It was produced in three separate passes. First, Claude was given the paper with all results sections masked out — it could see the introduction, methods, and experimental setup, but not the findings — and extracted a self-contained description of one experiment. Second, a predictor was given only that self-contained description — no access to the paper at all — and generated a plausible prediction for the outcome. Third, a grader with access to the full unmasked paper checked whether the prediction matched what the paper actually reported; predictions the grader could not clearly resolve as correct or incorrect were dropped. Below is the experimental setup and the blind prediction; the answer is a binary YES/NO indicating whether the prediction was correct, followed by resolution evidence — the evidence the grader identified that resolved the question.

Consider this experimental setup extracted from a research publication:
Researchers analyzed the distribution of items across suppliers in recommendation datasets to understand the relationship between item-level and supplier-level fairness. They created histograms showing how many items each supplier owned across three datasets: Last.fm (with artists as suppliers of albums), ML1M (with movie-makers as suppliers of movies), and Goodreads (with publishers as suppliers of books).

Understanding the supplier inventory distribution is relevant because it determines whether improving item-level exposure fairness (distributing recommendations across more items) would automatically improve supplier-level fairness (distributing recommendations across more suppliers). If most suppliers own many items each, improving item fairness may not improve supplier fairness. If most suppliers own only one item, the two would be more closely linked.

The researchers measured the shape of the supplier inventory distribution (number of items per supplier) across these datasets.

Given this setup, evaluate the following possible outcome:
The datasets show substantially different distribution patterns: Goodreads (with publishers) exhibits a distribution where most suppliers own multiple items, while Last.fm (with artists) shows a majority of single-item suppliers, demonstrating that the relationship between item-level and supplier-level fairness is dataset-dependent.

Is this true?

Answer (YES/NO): NO